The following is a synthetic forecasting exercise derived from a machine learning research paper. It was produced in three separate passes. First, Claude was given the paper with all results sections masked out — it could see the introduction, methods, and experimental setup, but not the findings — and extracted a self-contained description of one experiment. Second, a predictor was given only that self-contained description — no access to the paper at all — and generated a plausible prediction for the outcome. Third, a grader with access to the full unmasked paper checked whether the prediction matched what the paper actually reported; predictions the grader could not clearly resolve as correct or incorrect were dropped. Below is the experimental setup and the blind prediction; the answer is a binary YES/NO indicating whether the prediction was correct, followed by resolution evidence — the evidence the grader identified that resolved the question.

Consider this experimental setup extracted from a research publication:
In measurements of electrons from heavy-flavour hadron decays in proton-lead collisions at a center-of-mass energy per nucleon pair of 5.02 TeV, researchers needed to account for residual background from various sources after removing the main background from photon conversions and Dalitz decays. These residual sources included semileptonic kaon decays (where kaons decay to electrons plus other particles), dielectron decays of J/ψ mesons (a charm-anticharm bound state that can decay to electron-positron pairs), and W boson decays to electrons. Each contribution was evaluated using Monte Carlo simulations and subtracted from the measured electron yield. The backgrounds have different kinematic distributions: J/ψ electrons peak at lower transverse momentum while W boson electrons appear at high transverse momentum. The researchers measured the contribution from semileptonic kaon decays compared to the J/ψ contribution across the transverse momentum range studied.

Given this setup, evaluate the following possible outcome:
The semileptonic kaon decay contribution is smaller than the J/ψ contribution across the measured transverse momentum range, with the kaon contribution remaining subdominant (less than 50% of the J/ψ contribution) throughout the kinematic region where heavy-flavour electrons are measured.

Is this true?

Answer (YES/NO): YES